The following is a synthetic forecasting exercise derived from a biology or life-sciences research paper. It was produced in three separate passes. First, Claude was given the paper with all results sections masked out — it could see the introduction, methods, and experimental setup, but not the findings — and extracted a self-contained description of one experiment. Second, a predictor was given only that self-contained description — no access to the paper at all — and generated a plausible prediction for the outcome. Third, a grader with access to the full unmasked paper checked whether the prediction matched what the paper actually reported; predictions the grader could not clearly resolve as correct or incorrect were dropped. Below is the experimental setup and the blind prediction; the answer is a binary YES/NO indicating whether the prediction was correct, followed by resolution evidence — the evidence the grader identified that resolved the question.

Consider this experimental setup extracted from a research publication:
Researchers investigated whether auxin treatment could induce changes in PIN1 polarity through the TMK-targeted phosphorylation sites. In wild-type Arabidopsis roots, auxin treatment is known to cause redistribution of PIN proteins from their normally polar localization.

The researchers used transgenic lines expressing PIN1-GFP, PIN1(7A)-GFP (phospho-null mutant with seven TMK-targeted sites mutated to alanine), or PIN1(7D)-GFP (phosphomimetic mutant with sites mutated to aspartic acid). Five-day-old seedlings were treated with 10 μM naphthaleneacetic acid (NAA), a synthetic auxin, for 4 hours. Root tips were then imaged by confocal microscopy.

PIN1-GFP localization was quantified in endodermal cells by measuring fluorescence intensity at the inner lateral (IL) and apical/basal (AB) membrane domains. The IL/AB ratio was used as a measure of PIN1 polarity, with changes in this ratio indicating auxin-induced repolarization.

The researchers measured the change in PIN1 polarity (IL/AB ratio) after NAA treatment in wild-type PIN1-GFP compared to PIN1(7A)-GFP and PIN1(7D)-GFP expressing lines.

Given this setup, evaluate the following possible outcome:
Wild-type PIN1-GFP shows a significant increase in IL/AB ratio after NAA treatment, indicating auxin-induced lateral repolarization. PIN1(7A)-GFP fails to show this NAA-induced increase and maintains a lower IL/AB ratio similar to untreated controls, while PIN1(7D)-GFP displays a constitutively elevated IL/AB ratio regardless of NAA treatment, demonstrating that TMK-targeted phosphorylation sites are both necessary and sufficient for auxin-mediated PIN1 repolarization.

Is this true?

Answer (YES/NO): NO